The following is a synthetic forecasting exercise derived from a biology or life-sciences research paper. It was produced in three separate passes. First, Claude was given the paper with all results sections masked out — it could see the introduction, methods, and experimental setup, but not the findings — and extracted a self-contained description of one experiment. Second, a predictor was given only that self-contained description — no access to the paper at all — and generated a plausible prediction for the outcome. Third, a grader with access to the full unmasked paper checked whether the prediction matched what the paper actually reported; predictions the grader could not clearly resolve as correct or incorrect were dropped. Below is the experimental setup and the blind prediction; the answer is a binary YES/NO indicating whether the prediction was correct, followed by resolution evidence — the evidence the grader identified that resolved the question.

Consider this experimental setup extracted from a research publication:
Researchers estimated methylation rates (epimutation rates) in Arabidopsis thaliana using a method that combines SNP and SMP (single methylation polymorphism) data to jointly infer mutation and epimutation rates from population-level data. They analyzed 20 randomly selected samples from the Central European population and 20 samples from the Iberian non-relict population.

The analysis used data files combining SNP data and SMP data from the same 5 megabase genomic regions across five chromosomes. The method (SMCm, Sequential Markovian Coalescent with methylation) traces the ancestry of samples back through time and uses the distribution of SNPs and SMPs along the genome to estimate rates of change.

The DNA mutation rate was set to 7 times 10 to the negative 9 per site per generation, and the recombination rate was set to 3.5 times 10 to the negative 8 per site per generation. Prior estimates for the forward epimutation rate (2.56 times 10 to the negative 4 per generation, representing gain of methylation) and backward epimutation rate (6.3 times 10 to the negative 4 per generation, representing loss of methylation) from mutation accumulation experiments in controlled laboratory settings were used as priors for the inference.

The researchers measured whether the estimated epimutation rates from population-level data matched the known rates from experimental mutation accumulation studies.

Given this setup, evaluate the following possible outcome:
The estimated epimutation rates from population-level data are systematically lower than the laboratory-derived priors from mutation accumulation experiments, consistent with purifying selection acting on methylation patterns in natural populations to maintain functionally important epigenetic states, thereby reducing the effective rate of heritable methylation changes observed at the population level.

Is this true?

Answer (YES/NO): NO